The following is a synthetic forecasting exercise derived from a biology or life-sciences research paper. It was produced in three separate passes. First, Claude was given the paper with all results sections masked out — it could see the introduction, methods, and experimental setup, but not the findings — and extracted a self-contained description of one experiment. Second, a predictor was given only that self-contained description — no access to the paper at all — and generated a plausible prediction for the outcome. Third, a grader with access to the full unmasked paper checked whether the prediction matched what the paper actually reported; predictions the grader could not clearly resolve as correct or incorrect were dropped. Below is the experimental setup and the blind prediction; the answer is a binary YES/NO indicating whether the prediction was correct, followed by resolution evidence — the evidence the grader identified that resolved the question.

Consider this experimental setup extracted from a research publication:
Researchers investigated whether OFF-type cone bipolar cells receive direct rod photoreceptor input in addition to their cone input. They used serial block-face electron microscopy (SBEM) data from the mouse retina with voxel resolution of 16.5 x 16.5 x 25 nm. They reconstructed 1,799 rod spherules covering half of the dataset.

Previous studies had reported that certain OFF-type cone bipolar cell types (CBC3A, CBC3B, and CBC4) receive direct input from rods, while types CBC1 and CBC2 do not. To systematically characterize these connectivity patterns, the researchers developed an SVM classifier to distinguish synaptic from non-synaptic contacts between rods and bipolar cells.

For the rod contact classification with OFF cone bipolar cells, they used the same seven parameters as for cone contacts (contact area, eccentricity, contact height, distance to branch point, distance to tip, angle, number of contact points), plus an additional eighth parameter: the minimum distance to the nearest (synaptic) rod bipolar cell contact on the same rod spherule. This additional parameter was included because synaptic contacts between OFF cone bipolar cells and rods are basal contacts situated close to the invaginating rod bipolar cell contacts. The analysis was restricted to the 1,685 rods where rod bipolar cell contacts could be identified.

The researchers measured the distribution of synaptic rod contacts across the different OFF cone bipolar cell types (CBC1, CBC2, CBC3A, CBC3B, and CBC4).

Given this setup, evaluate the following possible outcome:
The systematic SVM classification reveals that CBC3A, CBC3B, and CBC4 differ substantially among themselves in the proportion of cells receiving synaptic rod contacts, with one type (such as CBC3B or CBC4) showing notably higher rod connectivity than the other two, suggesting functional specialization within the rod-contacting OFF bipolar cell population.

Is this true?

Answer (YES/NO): NO